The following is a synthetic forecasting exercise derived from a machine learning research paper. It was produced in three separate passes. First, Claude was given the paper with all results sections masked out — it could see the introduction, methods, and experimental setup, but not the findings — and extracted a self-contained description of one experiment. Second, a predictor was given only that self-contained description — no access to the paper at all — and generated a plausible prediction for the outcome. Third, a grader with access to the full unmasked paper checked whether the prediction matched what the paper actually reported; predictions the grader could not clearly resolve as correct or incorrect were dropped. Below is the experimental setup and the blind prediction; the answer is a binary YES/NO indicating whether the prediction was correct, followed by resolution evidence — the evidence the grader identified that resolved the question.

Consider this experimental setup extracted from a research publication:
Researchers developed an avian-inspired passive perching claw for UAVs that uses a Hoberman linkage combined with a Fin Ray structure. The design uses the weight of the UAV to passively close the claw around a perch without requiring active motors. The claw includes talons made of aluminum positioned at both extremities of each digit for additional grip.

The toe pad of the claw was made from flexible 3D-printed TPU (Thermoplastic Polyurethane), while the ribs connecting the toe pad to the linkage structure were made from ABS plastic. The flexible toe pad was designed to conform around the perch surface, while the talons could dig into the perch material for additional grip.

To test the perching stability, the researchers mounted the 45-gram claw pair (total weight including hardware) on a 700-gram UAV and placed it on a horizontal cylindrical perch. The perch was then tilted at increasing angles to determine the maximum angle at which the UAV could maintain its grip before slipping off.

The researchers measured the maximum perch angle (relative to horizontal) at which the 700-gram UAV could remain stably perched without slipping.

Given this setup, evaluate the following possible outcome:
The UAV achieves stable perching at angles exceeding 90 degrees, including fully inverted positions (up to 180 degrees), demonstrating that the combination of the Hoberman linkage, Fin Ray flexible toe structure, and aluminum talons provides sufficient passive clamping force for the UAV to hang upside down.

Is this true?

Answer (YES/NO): NO